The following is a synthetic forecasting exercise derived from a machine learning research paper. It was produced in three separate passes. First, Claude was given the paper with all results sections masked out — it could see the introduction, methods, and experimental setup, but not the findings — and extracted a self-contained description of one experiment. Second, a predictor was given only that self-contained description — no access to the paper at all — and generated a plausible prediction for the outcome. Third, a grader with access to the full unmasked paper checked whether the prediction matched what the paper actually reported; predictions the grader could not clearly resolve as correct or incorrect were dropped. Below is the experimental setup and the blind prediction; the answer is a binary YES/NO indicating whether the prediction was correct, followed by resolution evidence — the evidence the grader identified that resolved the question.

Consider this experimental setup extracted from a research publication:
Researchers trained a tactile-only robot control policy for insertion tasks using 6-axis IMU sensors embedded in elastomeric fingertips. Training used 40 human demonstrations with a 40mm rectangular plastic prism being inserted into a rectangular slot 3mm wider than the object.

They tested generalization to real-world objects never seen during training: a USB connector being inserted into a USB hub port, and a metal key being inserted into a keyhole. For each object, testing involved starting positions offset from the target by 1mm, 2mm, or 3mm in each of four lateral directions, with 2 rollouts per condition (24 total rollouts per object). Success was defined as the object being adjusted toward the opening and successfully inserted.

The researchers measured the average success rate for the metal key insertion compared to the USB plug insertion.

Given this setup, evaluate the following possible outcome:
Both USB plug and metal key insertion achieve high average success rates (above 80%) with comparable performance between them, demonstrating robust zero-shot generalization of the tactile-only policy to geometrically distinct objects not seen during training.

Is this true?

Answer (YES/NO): NO